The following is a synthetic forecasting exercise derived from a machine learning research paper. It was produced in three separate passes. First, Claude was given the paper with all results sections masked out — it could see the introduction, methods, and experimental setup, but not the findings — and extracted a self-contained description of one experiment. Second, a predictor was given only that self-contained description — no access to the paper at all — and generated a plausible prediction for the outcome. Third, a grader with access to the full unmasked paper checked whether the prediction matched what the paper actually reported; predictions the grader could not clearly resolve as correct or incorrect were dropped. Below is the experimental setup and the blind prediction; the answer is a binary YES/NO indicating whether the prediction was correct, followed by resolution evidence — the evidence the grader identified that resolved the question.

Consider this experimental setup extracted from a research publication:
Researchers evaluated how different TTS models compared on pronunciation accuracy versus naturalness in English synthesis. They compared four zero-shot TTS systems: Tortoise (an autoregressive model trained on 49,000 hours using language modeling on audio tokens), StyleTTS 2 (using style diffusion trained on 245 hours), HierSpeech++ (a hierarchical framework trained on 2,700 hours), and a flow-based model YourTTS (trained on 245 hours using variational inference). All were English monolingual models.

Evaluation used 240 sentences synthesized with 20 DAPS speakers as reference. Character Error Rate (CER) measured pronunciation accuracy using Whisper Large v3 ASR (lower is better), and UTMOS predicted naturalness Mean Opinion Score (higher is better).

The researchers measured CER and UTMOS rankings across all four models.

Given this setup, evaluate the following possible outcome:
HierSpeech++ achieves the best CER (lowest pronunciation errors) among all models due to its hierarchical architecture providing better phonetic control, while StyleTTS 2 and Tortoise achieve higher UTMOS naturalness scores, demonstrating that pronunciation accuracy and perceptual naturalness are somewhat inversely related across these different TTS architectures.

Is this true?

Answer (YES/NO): NO